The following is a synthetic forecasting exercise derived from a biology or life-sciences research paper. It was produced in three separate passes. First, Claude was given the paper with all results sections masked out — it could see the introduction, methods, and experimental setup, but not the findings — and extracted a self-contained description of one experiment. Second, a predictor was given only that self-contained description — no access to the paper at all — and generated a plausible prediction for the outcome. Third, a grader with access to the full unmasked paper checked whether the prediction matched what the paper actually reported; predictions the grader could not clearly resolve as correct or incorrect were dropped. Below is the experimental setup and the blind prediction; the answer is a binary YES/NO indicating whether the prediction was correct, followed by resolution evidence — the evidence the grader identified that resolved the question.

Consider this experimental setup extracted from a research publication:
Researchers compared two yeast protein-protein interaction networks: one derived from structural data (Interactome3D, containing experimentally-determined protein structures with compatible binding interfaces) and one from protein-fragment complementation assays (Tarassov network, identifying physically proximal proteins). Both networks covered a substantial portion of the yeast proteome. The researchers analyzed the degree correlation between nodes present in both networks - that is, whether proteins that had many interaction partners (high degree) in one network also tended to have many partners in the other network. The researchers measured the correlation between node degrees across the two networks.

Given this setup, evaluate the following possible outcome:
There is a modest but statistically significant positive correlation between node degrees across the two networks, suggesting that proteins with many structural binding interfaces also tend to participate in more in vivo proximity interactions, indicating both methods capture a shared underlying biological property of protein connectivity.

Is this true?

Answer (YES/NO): NO